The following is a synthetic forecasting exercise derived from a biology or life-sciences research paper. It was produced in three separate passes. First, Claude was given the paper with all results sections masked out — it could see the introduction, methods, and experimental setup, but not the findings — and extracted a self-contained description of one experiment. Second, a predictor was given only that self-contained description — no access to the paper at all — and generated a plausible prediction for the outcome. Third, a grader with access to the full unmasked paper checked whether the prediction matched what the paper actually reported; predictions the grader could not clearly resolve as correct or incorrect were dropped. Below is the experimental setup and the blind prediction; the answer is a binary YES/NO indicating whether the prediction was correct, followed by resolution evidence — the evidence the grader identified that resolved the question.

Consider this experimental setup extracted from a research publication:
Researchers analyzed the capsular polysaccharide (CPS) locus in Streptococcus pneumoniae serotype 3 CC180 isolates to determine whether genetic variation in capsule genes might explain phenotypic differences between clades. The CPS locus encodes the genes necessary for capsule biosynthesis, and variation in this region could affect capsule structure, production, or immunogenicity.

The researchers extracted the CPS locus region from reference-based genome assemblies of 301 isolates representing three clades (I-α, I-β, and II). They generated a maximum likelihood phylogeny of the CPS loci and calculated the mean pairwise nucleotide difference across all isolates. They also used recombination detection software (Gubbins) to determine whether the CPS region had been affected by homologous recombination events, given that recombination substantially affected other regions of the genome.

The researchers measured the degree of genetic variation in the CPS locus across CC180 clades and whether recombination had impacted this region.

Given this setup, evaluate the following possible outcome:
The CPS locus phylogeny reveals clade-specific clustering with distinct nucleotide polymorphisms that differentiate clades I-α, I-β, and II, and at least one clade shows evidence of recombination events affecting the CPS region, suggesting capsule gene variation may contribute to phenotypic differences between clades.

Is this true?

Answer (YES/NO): NO